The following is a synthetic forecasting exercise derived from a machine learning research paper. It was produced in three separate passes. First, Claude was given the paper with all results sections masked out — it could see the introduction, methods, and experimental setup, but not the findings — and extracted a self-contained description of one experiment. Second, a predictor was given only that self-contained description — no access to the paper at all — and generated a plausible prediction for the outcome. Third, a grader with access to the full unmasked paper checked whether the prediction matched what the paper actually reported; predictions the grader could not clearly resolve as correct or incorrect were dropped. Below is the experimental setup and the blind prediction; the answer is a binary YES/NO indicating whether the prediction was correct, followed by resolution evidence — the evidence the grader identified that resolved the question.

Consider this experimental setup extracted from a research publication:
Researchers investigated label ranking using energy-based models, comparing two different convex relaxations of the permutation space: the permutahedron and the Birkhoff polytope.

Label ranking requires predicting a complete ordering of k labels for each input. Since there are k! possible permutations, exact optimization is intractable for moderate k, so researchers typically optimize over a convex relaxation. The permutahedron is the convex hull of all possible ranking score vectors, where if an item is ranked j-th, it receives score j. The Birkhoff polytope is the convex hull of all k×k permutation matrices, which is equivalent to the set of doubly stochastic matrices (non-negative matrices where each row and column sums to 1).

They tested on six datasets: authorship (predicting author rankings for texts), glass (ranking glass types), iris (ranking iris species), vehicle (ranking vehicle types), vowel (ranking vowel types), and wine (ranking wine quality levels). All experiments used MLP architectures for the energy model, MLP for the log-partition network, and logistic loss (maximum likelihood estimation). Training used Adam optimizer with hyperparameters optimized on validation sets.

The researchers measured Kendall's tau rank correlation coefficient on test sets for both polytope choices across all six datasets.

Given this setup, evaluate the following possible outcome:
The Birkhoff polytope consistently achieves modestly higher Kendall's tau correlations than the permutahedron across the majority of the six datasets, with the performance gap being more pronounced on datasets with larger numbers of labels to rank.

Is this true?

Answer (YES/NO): NO